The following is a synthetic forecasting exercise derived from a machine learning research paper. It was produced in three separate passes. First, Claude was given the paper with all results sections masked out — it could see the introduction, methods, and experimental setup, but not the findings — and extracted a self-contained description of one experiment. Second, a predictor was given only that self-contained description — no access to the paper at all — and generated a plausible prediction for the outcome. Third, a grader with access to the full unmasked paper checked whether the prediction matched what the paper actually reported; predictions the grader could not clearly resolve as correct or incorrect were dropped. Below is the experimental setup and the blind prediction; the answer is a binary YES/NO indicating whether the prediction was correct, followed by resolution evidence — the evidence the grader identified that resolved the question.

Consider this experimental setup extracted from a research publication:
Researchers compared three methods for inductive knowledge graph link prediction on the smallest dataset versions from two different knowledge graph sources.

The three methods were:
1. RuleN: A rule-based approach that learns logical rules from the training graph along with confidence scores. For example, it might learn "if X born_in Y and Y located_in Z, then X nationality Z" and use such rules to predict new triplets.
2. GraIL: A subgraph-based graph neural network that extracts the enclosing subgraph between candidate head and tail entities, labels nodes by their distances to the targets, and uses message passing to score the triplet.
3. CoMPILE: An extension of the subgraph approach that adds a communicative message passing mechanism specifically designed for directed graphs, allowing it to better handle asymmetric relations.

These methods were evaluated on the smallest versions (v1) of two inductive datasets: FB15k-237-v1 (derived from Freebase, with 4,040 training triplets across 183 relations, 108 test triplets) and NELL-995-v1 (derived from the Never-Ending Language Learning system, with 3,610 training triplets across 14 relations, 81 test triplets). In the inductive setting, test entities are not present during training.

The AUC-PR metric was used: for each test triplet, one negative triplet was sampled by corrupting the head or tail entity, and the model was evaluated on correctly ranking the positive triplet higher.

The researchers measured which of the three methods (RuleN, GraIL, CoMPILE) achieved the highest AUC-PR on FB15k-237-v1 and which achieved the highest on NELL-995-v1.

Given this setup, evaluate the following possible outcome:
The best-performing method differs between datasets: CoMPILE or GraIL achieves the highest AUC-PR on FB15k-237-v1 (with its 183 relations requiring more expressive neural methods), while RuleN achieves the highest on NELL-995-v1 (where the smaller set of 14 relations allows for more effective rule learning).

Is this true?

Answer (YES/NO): NO